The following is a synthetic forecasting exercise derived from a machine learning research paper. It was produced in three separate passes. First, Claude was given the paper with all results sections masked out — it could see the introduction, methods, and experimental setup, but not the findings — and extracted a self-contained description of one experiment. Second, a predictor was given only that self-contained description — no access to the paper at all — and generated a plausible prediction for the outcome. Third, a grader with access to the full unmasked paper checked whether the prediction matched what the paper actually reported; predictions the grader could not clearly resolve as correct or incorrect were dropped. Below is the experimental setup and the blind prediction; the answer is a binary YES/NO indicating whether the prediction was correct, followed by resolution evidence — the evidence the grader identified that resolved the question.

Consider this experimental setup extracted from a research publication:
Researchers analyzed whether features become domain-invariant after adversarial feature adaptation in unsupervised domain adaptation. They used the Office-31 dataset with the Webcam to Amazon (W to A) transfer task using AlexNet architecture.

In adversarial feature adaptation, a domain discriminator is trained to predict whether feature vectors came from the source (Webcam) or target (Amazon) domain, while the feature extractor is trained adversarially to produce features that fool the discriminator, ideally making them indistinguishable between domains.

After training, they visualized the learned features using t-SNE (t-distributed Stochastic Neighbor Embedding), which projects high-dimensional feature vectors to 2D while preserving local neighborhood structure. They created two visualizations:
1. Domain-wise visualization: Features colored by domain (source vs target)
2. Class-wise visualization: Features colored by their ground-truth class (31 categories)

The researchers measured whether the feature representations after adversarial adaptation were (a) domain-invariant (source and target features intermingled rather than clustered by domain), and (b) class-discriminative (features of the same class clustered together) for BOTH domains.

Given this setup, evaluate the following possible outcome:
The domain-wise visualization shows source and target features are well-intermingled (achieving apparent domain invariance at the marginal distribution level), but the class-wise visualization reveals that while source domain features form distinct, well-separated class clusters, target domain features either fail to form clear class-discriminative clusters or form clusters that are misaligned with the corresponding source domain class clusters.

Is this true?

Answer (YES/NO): YES